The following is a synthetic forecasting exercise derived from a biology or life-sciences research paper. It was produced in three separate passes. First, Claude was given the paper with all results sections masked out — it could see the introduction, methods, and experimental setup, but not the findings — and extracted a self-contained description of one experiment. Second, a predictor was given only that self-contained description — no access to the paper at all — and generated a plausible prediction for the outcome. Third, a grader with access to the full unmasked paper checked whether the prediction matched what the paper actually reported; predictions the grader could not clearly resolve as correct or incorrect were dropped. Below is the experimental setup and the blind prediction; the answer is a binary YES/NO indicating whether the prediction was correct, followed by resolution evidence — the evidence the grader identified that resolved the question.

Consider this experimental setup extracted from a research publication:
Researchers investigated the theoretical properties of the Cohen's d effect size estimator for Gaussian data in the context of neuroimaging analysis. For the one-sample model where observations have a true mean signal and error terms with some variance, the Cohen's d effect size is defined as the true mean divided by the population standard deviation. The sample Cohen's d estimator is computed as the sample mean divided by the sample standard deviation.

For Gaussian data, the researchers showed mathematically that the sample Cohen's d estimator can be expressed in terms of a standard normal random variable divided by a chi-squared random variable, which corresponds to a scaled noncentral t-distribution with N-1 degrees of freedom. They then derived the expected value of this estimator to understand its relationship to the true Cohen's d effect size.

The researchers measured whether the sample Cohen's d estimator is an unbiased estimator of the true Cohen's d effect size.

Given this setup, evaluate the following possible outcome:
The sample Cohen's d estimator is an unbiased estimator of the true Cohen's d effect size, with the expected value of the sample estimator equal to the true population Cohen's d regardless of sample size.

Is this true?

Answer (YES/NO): NO